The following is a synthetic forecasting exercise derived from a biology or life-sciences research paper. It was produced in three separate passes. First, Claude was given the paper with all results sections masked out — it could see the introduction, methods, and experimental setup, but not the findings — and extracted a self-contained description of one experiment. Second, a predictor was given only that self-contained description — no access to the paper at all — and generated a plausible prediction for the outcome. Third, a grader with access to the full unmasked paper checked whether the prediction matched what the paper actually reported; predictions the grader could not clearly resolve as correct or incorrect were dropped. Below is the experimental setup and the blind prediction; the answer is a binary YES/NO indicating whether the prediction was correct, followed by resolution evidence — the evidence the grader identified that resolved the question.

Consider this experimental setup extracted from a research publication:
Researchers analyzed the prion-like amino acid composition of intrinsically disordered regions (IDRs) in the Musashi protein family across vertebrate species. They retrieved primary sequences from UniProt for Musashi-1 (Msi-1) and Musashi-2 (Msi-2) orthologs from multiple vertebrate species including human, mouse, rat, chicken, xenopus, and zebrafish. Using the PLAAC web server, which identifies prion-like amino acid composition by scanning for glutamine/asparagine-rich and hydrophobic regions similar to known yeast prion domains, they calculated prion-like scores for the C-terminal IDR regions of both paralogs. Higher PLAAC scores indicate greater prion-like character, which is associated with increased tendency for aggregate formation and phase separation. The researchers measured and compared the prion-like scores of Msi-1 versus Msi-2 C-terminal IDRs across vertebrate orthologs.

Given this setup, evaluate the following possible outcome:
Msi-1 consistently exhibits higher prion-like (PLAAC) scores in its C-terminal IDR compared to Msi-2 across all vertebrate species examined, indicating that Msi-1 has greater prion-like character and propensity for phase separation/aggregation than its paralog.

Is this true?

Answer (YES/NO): NO